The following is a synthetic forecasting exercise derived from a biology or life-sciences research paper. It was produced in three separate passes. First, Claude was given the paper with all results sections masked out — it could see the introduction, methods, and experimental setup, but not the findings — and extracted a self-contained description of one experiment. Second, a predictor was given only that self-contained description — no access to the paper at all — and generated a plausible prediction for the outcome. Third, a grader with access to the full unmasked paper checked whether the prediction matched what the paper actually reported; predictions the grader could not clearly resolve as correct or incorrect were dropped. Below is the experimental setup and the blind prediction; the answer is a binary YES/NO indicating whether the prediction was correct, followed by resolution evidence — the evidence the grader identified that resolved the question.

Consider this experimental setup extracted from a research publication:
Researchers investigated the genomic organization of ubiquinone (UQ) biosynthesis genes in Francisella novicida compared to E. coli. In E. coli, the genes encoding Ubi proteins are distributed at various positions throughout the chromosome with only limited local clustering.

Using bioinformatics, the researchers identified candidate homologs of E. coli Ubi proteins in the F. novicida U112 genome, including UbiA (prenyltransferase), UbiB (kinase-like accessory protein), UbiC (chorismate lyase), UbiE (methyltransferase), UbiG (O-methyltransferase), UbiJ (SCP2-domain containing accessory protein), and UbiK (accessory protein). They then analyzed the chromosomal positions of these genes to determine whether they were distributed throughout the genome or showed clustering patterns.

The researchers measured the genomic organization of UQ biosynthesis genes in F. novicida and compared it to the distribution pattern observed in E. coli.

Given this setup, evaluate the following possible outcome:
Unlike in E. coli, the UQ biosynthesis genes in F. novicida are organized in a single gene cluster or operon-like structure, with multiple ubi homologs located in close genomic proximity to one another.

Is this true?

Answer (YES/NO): NO